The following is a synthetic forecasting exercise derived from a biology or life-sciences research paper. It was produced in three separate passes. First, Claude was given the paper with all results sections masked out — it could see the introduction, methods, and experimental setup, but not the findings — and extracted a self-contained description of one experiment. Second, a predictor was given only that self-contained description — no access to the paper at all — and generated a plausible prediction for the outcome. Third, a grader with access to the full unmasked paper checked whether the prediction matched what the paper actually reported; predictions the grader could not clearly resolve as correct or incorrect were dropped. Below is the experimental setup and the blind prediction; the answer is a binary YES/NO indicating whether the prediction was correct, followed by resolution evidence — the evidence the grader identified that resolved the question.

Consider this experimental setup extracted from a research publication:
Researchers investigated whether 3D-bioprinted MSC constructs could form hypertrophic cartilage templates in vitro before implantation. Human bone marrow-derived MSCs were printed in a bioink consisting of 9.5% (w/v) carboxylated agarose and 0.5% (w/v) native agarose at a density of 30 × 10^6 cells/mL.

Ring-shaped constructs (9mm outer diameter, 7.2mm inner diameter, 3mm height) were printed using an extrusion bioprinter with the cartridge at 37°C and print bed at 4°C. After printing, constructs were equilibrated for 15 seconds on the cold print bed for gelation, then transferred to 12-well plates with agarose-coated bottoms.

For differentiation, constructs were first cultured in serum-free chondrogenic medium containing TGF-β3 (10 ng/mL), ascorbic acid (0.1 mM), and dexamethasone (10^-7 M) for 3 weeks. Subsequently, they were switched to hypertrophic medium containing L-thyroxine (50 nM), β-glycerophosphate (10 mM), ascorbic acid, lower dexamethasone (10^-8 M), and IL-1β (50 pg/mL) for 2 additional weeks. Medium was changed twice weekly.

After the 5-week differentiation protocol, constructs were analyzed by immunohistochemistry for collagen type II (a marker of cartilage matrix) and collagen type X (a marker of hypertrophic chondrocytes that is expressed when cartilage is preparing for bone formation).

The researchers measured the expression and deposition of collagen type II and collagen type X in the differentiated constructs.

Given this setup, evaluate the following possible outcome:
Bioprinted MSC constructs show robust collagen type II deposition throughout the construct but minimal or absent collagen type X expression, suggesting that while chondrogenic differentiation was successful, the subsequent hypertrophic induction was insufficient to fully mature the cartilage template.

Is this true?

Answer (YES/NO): NO